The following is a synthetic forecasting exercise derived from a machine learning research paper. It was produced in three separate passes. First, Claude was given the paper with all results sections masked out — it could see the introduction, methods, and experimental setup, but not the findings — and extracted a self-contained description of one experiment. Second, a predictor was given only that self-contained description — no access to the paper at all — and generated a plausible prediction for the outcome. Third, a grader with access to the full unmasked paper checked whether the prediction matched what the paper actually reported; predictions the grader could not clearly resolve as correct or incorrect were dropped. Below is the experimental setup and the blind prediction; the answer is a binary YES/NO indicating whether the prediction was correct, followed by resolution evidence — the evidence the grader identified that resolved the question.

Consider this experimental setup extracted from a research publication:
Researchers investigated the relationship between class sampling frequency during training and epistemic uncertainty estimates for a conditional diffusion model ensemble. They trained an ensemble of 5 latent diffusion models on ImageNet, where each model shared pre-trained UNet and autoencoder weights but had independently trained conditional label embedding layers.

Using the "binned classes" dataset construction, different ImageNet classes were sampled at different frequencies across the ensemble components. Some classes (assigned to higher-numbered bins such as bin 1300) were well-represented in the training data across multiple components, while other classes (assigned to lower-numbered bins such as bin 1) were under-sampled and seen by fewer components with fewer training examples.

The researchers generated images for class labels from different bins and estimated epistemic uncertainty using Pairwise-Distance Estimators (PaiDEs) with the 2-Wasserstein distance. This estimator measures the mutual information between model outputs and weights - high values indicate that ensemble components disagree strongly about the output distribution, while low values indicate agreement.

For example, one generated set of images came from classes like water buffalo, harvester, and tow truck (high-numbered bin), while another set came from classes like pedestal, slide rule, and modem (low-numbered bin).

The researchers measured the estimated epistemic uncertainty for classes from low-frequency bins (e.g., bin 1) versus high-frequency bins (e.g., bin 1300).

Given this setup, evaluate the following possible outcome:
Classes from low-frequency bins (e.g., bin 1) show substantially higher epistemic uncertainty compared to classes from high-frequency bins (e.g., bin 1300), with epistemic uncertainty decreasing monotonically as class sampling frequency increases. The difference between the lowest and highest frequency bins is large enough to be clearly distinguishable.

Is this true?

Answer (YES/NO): YES